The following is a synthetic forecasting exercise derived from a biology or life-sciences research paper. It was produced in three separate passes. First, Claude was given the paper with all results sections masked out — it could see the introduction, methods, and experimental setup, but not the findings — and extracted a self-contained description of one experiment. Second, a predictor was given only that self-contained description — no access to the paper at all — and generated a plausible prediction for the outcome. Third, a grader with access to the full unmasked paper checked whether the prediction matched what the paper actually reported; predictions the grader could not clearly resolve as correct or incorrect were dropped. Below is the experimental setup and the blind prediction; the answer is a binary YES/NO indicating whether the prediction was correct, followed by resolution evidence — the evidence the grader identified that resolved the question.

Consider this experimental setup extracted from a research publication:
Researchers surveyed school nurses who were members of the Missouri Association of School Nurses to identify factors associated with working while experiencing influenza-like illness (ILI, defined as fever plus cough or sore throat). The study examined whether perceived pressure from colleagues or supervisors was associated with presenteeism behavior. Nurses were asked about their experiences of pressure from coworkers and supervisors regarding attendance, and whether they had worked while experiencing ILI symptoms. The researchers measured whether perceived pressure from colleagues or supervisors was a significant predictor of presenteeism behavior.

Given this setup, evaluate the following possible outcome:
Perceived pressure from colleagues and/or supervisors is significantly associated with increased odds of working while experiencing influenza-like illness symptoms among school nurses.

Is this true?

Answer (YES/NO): YES